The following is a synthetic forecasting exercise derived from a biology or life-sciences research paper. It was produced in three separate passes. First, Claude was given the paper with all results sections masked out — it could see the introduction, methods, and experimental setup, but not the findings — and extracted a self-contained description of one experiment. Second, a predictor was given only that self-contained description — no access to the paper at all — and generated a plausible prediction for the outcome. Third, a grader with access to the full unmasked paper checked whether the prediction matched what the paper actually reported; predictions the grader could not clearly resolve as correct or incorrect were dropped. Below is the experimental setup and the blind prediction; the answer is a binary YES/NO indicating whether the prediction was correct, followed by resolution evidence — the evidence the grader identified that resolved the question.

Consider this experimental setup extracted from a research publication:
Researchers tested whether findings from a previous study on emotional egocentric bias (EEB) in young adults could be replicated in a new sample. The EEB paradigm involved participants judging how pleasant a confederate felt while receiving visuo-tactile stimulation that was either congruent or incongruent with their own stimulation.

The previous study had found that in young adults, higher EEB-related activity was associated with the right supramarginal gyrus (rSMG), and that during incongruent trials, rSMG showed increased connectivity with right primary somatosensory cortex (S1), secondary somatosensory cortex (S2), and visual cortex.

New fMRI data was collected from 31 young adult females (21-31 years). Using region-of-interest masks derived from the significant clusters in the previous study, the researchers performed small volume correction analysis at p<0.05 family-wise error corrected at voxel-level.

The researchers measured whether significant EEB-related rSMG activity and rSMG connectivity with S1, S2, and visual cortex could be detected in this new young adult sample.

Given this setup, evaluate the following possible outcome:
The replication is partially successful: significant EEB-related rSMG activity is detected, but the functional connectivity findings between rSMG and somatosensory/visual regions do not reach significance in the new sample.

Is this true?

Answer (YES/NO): NO